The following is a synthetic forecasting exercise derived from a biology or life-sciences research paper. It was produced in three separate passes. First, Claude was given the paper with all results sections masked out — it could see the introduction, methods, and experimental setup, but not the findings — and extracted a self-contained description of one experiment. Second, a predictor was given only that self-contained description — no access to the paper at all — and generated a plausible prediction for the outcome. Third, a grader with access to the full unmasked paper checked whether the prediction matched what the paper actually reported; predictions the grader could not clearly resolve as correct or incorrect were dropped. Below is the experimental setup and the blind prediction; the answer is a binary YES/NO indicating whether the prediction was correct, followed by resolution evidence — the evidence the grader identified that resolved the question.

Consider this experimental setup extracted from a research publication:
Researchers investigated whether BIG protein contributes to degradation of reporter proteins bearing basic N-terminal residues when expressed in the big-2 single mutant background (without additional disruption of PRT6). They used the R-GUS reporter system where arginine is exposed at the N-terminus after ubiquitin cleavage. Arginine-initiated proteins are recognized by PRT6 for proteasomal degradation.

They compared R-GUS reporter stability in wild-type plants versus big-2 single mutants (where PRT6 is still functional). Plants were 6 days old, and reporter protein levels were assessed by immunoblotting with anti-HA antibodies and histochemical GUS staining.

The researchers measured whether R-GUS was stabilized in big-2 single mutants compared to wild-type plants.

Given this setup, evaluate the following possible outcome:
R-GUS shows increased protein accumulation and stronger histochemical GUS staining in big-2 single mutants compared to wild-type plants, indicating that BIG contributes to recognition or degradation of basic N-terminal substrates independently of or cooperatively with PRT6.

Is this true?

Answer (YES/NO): NO